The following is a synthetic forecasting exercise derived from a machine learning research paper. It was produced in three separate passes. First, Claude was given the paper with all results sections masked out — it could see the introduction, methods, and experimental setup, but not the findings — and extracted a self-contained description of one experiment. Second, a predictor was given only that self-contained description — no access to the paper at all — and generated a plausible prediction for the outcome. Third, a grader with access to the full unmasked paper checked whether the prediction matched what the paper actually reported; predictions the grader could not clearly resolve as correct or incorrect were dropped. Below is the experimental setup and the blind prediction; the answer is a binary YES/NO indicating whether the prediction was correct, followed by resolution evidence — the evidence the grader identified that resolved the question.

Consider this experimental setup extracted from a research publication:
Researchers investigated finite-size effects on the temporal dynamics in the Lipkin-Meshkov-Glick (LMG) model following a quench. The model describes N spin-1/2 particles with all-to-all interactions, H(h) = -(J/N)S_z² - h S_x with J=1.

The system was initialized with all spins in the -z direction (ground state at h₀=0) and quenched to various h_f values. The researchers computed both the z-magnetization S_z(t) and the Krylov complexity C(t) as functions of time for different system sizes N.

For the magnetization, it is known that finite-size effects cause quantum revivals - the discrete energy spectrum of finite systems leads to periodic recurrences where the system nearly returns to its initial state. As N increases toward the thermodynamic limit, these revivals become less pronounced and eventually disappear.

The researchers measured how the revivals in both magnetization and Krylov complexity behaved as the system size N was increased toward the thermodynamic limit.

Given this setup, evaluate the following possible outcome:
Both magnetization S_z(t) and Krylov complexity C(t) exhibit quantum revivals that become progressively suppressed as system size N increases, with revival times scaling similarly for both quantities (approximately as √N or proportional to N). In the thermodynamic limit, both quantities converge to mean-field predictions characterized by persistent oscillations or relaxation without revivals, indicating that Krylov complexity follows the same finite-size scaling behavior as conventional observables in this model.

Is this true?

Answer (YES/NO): YES